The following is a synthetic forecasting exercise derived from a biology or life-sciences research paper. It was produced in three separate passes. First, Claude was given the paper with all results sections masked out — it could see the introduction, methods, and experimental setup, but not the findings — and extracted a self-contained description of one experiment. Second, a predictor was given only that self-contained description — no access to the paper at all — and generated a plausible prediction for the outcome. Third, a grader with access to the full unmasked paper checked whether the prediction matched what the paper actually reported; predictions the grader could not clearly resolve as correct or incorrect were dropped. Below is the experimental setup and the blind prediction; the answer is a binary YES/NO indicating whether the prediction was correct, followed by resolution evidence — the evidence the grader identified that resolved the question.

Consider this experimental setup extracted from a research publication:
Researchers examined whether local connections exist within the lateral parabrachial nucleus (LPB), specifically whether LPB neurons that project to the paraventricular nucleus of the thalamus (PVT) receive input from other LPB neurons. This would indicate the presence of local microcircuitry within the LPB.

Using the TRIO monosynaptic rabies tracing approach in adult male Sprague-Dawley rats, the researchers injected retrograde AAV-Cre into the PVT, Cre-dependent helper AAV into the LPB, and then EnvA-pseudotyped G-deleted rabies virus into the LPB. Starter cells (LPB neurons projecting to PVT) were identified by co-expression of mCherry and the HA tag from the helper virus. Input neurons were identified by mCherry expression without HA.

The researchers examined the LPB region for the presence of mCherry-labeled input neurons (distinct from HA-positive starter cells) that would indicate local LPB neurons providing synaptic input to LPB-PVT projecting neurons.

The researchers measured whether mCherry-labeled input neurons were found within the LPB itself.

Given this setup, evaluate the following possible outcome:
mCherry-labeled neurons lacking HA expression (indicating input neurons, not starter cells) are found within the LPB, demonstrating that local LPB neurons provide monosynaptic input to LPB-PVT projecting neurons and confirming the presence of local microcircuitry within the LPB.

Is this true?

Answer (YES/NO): YES